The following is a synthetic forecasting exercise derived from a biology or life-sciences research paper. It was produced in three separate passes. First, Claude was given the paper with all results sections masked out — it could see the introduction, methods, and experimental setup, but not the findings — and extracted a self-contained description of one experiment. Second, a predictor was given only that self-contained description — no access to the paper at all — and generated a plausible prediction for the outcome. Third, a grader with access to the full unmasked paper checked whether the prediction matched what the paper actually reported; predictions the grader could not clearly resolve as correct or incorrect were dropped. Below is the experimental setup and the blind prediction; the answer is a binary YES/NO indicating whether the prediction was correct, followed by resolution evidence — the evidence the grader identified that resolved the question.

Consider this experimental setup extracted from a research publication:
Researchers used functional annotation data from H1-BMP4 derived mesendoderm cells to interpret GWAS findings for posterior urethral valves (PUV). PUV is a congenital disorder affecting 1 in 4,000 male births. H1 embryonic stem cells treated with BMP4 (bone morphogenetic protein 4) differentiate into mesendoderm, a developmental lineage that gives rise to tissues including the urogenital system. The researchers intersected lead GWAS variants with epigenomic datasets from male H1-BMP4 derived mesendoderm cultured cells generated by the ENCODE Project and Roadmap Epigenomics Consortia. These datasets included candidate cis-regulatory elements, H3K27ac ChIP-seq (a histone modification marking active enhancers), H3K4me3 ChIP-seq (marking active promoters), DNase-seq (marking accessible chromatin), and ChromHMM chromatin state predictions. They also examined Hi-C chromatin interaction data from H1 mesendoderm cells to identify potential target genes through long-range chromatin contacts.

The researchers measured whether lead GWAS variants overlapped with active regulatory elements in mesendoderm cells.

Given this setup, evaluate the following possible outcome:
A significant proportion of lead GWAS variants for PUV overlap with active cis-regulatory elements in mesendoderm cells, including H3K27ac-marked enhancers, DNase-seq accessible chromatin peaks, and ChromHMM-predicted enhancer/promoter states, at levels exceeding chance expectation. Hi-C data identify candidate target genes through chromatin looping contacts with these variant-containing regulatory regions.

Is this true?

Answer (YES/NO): NO